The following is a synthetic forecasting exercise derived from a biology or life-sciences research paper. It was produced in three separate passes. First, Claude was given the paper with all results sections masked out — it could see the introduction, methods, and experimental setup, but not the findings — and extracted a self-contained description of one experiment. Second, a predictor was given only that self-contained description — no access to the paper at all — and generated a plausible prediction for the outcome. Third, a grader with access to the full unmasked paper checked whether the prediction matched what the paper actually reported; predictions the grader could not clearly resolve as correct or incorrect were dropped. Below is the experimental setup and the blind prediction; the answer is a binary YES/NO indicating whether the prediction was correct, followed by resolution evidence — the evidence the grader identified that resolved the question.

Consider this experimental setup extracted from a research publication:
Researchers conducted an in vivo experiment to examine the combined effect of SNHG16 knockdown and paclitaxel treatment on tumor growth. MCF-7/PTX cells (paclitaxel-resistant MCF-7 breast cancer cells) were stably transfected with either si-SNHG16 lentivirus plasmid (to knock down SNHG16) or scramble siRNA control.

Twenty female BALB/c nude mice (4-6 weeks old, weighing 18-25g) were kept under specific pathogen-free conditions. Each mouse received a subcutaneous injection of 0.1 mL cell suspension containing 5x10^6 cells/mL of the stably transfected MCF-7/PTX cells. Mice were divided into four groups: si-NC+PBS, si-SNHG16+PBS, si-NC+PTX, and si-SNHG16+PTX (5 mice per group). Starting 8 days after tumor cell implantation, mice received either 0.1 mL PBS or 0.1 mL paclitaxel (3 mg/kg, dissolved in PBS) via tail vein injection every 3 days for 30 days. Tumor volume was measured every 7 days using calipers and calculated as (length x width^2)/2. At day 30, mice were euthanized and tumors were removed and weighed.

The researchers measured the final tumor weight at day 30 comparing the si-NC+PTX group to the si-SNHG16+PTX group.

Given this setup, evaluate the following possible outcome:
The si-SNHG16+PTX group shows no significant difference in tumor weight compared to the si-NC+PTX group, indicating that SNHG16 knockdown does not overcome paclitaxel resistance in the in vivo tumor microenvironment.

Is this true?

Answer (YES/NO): NO